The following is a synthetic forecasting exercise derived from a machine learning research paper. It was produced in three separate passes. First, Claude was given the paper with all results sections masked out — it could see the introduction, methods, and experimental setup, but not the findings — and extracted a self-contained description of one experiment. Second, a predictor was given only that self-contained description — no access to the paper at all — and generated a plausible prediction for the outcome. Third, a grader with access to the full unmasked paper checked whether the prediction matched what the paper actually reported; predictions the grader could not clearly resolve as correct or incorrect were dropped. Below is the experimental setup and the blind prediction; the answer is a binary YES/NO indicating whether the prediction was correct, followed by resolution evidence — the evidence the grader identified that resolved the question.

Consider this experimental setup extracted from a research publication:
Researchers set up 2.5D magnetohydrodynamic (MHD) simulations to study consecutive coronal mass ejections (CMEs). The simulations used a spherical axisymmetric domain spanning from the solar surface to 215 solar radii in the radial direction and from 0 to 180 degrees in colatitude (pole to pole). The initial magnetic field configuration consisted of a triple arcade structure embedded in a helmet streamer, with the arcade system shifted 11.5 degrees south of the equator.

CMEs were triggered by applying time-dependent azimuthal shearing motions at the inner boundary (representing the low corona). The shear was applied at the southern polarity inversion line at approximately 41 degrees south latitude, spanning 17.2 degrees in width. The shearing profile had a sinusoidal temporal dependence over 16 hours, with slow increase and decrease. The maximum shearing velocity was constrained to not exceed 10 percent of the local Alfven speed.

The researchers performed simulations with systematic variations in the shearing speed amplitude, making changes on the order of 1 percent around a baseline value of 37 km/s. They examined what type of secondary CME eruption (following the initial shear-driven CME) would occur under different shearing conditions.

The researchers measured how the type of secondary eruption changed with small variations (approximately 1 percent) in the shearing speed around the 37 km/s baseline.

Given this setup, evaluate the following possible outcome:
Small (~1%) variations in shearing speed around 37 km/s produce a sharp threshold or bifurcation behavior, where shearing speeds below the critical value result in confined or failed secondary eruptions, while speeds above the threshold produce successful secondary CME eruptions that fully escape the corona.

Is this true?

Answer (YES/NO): NO